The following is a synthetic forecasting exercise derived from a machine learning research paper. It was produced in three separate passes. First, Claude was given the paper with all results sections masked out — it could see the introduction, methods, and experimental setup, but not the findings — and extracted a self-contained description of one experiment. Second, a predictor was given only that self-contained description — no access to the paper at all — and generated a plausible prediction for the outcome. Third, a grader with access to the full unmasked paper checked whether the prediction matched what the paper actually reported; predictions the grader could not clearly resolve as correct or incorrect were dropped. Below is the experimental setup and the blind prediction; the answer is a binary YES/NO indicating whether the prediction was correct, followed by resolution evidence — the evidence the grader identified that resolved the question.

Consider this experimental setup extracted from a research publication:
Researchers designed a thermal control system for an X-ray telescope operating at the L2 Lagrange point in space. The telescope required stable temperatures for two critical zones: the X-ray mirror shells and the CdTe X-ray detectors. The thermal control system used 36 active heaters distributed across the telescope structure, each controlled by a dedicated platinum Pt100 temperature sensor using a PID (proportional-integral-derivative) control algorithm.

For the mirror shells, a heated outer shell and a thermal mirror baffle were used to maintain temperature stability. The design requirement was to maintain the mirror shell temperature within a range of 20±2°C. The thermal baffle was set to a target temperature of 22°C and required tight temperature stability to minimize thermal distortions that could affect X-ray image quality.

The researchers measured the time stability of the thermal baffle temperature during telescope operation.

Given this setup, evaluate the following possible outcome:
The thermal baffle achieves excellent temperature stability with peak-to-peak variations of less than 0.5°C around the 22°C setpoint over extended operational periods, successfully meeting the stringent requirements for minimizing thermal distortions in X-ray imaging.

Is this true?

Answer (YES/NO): NO